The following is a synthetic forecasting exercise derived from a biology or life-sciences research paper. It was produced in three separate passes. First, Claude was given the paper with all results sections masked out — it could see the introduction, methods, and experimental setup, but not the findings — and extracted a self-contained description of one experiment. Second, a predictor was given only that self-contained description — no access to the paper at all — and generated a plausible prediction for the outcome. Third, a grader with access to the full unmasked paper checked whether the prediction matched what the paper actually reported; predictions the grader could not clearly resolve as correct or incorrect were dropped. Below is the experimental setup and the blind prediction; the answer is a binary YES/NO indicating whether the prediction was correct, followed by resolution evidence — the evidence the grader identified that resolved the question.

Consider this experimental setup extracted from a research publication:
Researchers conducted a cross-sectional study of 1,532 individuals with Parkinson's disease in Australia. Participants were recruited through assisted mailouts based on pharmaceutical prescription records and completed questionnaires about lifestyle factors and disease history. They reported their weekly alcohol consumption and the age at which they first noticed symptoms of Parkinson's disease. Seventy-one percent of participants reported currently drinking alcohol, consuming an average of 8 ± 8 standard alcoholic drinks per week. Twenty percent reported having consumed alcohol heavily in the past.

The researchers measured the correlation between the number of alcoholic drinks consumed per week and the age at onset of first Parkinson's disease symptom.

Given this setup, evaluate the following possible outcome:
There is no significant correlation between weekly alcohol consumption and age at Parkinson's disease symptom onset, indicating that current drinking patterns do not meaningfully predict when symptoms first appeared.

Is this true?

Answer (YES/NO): NO